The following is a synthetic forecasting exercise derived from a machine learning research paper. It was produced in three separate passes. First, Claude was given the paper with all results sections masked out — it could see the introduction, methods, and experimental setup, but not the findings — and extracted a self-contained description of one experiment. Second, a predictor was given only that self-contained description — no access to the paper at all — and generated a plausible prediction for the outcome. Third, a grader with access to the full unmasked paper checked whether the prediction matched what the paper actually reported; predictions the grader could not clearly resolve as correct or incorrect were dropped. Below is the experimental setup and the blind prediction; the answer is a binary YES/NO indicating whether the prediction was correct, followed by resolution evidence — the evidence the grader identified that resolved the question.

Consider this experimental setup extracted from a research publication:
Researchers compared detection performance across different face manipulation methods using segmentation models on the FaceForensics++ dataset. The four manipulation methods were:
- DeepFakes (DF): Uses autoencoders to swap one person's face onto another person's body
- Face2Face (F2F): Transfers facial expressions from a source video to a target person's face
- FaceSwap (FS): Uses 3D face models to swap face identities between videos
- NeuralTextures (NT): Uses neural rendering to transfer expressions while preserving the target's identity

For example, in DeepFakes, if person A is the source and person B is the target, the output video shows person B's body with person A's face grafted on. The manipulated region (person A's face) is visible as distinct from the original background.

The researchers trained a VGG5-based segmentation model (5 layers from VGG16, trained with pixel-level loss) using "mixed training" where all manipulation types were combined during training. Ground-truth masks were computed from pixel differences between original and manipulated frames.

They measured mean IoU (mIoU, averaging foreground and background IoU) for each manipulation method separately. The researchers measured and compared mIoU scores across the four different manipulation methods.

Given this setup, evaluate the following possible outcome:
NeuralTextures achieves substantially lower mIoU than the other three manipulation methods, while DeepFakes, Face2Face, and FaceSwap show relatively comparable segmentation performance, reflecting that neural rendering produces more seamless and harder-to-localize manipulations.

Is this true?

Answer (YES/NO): YES